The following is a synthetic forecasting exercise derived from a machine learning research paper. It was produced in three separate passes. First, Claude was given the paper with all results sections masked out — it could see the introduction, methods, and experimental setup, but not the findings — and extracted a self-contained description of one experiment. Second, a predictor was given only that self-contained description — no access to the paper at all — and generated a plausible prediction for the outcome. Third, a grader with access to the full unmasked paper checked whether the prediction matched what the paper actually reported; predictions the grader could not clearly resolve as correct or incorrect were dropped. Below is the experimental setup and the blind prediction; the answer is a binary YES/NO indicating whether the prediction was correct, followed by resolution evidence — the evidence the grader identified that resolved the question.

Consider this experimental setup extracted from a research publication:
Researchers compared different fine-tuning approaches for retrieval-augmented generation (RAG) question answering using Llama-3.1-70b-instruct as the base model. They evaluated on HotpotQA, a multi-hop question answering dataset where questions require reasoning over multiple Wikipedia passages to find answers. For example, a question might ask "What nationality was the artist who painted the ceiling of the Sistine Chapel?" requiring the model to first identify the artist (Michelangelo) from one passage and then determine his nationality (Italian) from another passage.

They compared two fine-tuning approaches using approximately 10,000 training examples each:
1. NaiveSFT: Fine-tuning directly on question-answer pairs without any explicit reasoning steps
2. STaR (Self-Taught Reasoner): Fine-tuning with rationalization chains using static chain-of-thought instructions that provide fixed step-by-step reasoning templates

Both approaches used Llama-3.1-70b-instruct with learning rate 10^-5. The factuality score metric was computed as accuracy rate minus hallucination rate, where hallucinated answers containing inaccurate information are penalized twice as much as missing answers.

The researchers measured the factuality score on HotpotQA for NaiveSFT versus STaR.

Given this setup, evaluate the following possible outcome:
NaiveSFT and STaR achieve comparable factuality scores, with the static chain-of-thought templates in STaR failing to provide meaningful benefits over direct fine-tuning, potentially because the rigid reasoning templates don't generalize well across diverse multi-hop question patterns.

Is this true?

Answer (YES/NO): NO